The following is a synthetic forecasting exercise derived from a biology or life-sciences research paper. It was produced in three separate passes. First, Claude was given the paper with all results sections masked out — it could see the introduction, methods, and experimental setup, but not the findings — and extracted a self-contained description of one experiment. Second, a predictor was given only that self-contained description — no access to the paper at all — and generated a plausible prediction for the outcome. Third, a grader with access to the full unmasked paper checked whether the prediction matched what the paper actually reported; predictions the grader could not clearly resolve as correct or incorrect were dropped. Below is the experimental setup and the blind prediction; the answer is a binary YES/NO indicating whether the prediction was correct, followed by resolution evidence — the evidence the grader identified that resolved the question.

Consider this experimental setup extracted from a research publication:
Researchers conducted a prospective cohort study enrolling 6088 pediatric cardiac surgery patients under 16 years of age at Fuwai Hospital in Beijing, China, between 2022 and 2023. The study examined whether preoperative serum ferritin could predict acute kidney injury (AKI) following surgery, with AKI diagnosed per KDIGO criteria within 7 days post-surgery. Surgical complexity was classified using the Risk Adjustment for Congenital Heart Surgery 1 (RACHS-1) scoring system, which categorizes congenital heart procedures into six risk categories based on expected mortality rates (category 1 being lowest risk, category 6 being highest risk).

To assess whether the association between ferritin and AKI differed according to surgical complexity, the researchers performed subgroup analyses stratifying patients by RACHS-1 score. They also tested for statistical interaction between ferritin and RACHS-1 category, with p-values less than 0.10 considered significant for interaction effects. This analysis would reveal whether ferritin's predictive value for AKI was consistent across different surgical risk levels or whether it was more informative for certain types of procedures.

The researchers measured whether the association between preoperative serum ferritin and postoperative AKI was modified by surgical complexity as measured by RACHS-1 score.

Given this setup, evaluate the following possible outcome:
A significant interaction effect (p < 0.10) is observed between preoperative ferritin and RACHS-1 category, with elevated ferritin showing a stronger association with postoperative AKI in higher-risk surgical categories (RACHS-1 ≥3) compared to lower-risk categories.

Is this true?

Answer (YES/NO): NO